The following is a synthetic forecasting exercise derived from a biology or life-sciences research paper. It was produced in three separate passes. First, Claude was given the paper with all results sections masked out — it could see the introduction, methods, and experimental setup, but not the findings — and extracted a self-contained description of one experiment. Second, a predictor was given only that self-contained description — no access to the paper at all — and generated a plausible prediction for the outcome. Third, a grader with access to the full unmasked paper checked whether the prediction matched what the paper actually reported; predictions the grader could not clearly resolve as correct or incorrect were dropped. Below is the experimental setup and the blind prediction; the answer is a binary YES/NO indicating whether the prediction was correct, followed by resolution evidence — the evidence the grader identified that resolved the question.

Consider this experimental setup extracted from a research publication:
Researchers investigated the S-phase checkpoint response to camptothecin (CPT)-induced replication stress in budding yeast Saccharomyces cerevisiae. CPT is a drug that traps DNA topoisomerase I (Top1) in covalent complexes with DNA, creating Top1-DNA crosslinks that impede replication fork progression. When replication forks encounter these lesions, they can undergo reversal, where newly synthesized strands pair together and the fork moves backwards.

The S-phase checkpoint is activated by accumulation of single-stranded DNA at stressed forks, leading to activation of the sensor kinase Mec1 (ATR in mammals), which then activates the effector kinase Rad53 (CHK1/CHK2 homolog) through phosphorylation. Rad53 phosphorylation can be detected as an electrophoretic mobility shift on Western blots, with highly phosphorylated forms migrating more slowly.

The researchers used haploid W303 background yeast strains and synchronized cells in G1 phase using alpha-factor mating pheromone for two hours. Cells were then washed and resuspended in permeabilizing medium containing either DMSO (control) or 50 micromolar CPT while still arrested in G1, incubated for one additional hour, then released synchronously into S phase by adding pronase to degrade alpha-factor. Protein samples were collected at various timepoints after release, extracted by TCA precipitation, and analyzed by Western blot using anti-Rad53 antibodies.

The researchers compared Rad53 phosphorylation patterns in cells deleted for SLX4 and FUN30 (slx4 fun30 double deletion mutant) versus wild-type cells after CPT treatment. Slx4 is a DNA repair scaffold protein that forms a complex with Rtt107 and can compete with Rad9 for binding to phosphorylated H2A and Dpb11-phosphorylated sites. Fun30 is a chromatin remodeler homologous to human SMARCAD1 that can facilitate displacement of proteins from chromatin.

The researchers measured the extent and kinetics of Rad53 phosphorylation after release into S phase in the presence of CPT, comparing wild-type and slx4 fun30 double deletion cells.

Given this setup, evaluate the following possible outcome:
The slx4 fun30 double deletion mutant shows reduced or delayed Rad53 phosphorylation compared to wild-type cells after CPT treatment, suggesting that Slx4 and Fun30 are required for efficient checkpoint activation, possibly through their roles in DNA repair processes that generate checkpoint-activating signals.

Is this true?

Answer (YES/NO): NO